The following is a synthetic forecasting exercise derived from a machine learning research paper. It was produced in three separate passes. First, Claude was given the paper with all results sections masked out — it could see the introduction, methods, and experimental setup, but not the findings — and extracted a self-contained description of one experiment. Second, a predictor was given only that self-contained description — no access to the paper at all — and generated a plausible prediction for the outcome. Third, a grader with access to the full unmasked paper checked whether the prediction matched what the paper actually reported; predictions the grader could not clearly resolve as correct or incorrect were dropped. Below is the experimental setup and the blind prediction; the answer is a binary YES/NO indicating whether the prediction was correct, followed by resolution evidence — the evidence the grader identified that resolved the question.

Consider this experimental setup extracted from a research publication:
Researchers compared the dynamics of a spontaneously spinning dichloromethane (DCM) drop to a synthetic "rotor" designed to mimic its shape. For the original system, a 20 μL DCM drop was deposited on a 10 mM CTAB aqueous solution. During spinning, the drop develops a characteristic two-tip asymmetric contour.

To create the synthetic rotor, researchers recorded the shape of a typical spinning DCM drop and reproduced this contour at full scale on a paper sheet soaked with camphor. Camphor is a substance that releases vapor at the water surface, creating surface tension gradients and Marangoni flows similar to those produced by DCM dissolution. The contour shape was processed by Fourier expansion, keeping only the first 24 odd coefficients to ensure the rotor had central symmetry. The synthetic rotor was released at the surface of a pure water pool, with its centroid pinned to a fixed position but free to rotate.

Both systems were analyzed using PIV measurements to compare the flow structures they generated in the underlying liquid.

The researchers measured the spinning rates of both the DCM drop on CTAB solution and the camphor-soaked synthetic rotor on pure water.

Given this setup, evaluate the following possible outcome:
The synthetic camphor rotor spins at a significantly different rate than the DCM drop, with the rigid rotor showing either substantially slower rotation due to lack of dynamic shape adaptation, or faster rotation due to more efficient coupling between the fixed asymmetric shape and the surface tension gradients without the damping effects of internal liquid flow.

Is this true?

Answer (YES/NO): NO